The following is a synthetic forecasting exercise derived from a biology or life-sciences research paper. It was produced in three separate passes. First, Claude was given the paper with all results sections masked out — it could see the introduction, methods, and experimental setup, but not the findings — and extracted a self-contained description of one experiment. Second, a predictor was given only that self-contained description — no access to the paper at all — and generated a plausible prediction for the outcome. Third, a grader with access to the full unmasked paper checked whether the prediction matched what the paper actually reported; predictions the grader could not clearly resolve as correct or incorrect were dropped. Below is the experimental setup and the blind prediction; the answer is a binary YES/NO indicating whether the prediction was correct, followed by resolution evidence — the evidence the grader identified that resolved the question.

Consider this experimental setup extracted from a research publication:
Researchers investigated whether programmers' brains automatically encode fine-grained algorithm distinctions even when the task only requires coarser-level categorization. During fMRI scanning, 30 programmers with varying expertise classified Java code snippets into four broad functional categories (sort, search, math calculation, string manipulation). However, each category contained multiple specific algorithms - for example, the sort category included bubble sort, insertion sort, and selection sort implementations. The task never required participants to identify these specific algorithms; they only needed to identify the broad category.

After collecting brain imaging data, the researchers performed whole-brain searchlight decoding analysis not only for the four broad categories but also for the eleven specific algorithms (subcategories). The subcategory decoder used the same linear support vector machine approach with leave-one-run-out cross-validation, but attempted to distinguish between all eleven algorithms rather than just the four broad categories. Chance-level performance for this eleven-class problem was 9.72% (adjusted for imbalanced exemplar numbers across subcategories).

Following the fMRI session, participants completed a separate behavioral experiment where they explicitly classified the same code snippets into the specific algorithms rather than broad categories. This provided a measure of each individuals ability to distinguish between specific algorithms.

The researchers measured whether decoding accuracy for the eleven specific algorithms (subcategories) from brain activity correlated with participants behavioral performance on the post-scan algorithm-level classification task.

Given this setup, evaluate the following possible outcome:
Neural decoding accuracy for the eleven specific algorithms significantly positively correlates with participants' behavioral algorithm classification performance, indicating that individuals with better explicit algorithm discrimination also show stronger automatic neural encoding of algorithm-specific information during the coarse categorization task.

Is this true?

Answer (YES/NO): YES